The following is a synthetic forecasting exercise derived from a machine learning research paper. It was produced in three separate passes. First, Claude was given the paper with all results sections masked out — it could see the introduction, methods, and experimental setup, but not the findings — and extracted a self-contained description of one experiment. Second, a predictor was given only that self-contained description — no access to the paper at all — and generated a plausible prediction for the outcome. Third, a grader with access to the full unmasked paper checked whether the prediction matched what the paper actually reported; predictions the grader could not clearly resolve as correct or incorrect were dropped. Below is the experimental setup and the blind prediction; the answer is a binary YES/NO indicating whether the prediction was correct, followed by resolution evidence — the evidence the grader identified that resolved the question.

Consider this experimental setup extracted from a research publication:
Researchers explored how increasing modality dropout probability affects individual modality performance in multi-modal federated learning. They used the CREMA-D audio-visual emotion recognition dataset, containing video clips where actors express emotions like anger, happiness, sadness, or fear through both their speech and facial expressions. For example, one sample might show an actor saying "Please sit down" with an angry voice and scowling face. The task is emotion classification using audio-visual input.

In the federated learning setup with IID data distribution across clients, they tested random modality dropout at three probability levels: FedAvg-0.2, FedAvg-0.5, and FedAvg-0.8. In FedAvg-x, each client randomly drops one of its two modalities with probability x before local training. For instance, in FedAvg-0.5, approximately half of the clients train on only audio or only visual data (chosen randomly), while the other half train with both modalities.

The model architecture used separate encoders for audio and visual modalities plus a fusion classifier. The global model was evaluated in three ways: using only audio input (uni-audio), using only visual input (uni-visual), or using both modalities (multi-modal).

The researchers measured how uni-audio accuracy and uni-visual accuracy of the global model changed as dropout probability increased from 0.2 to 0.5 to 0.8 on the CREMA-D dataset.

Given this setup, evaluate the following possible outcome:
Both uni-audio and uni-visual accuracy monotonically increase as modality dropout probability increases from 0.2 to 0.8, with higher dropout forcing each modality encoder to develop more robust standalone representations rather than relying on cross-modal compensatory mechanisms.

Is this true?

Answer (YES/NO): NO